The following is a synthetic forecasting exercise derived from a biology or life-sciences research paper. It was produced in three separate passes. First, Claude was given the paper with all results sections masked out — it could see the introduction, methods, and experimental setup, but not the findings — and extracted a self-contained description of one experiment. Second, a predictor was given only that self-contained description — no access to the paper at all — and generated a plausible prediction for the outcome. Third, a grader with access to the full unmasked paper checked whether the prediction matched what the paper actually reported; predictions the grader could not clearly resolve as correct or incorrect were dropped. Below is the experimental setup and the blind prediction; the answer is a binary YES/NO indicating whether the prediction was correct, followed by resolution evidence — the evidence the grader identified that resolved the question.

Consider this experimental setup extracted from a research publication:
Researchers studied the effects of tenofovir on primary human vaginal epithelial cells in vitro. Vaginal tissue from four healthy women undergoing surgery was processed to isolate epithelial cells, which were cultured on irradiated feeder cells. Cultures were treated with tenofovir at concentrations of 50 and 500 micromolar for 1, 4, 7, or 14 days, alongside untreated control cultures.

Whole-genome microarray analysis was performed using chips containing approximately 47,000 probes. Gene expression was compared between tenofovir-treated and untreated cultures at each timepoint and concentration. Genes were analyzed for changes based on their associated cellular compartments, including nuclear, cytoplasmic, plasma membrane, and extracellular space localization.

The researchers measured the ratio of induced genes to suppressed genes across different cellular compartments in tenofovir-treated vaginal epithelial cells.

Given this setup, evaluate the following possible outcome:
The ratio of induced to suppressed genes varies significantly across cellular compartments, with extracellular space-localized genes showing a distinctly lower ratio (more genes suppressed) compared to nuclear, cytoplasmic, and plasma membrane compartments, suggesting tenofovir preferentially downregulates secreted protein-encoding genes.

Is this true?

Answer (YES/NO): NO